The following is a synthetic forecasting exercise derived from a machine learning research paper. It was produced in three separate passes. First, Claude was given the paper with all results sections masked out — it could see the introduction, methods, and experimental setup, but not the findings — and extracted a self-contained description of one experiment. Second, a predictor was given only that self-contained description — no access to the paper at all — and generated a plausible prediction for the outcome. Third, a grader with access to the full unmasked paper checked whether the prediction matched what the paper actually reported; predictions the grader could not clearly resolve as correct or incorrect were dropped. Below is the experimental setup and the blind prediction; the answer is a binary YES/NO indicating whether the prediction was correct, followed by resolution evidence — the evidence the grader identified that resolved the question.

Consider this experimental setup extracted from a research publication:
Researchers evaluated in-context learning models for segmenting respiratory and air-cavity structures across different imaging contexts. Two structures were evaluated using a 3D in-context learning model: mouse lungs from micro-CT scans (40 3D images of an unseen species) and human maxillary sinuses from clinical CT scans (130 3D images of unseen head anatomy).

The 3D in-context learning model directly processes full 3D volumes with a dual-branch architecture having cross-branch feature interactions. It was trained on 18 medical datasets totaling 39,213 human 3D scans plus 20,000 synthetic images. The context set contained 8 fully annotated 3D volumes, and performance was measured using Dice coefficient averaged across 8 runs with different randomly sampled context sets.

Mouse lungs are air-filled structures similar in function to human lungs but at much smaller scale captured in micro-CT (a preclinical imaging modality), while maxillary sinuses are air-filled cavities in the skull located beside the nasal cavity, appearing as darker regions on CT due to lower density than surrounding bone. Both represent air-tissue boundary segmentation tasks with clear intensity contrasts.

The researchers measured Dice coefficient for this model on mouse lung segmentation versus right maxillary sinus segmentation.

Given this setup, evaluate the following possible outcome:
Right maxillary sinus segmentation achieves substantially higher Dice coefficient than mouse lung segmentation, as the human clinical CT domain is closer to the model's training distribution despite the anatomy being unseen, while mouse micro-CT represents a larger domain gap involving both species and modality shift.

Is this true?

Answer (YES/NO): NO